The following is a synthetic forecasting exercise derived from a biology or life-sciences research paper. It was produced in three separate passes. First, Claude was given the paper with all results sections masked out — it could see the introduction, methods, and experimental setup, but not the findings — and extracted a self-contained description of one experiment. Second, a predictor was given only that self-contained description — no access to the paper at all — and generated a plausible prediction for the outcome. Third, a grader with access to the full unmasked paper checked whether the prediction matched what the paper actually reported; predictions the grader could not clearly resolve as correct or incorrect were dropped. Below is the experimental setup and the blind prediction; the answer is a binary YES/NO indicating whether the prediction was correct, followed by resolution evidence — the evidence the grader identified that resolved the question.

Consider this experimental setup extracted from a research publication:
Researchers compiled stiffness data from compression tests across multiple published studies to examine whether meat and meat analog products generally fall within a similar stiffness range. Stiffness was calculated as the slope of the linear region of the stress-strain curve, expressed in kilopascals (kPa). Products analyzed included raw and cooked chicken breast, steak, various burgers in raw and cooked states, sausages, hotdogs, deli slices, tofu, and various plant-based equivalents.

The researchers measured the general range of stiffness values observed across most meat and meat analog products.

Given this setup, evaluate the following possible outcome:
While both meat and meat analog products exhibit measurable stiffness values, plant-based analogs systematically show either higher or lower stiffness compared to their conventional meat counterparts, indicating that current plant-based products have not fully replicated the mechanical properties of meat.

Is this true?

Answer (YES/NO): NO